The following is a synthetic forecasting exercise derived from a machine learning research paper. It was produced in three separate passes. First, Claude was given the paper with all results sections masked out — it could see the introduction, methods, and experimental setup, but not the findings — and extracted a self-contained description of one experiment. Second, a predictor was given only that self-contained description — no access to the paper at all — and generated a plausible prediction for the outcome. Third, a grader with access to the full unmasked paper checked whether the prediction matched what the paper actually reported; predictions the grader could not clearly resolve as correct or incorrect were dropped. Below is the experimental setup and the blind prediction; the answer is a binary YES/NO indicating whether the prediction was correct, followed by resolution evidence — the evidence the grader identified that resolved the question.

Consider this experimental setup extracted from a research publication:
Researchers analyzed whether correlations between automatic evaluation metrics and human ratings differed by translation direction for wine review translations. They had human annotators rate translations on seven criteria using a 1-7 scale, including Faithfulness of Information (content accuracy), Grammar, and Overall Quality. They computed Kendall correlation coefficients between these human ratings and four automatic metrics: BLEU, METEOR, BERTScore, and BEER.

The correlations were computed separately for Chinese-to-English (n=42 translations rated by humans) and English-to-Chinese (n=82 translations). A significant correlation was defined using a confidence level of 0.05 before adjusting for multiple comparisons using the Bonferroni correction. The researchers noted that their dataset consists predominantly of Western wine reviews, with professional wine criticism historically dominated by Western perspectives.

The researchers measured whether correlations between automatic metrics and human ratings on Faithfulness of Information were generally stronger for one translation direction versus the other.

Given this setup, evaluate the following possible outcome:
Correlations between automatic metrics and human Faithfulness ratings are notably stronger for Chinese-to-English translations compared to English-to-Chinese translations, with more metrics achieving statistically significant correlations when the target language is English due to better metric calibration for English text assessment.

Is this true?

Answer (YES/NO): NO